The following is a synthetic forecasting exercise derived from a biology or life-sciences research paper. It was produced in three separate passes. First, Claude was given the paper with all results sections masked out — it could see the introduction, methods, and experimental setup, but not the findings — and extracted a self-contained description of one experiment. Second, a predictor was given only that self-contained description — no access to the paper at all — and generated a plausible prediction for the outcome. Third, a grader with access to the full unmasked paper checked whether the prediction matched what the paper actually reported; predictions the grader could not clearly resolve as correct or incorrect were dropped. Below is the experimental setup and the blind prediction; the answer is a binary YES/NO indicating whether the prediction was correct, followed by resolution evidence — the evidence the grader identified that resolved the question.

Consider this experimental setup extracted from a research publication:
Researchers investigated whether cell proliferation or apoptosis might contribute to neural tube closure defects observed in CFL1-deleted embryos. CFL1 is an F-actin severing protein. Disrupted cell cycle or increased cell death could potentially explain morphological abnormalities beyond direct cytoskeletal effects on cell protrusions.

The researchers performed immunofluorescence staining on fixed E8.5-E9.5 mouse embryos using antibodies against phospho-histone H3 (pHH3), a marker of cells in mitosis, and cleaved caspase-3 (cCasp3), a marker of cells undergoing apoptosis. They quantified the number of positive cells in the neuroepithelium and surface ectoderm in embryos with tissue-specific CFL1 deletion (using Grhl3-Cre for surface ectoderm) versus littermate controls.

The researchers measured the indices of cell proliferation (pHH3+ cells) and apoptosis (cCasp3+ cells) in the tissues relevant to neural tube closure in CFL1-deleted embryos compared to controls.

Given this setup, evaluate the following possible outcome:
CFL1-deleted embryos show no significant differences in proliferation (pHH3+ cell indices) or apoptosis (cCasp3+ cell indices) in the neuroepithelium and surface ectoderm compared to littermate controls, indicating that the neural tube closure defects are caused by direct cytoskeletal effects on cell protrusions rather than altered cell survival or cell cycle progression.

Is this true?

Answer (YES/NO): NO